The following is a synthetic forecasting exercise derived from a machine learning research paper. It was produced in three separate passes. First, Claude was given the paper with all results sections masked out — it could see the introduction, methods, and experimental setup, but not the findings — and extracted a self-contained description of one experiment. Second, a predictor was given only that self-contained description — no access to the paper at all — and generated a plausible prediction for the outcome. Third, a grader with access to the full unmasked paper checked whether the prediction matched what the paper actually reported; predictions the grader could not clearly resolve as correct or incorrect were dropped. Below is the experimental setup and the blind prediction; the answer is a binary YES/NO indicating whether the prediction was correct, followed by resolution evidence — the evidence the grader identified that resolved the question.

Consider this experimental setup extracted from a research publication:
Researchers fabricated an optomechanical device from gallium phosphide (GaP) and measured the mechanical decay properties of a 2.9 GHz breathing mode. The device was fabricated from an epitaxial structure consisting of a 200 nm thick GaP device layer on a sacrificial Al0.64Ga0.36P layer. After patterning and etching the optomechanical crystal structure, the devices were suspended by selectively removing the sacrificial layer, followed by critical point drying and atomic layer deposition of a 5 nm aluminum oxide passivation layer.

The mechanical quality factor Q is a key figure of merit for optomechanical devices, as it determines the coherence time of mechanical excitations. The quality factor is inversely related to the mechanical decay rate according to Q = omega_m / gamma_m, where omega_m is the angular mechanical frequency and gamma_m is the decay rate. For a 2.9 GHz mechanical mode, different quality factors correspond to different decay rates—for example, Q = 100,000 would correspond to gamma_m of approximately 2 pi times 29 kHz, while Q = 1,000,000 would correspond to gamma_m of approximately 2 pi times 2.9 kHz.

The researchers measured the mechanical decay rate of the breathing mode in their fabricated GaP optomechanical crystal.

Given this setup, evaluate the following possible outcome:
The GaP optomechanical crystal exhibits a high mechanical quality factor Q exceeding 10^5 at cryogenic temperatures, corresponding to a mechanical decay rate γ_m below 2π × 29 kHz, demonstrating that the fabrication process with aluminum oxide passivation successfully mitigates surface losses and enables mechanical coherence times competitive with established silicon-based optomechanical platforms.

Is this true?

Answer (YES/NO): YES